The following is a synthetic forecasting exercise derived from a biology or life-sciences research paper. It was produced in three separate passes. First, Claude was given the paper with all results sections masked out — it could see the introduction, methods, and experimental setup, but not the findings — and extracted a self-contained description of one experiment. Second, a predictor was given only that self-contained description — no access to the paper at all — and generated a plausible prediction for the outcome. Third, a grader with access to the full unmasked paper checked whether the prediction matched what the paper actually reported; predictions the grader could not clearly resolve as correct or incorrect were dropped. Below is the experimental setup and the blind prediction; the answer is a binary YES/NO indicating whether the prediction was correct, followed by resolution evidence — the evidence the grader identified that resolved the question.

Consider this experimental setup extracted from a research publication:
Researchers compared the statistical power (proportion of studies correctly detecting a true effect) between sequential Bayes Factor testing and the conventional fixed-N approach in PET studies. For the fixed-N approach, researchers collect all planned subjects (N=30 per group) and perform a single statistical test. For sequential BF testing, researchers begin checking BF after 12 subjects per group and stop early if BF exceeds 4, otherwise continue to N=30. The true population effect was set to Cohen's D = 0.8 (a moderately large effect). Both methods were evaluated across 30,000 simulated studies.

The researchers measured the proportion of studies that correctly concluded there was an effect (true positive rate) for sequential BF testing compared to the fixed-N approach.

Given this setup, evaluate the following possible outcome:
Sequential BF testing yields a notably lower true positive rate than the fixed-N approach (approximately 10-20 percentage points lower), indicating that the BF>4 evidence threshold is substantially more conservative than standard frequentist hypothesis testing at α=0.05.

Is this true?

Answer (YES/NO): NO